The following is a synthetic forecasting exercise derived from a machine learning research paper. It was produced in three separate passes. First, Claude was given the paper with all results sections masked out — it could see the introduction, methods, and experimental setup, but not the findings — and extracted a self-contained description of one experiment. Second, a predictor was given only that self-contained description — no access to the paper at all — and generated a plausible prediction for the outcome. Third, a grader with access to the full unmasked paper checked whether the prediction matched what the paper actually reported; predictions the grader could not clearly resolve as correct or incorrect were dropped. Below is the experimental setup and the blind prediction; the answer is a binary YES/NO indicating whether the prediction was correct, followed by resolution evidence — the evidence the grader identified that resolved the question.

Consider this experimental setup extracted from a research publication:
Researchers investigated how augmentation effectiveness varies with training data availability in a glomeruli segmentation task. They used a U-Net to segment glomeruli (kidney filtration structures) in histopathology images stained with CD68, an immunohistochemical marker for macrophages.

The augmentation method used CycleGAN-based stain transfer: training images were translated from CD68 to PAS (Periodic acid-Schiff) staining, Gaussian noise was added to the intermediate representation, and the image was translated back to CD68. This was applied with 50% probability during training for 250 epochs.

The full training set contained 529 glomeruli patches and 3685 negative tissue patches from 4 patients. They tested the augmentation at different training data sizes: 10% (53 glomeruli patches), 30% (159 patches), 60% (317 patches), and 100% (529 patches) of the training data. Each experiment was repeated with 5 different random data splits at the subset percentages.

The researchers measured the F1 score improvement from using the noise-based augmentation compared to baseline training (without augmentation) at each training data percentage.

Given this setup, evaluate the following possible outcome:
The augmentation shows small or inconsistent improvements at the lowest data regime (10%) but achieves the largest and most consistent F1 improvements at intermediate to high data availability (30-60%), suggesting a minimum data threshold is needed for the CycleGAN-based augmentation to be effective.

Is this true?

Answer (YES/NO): NO